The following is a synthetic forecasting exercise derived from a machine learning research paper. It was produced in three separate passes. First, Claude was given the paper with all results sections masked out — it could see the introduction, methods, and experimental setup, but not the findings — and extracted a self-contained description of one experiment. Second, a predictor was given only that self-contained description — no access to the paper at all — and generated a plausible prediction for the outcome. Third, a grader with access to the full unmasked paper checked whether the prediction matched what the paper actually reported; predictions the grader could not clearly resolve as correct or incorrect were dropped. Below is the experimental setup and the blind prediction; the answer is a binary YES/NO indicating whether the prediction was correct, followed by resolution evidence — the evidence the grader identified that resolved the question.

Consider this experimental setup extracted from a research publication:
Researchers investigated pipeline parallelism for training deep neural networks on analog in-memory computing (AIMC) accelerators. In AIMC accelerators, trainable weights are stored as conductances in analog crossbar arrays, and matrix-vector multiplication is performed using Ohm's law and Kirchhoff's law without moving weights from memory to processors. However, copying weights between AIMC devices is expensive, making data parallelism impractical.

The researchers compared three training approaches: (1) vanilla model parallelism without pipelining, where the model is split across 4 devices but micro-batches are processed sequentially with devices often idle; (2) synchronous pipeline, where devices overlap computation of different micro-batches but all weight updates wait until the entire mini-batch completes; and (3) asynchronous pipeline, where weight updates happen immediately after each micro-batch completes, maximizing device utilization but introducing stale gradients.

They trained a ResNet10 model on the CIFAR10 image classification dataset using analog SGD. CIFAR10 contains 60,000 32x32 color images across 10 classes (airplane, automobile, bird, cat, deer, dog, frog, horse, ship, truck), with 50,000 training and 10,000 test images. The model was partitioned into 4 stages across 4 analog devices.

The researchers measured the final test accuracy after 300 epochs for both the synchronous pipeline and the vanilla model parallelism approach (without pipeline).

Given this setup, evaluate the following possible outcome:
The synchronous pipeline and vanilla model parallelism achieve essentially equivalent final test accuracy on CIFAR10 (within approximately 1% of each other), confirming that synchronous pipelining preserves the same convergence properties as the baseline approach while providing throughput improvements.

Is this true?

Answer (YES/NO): YES